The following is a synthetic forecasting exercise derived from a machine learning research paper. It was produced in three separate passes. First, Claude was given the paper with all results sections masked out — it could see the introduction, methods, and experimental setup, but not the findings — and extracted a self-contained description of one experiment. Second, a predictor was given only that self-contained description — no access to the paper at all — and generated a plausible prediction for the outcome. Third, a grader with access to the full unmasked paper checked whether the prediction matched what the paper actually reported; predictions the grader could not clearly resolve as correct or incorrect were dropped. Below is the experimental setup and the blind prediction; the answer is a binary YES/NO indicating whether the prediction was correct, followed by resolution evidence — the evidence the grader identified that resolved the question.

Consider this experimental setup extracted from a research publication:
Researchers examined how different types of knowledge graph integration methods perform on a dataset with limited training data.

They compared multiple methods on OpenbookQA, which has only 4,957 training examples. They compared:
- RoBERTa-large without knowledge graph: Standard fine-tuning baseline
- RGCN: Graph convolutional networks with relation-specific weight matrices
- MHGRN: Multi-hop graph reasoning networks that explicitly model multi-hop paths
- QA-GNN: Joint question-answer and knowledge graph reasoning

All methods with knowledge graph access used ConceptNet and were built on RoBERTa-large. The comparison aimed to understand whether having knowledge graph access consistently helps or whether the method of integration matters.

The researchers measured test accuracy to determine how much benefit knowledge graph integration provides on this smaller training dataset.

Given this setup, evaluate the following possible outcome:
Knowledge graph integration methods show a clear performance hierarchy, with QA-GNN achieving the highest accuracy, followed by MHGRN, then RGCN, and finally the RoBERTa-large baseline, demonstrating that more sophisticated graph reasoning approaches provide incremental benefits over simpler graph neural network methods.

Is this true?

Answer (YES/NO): NO